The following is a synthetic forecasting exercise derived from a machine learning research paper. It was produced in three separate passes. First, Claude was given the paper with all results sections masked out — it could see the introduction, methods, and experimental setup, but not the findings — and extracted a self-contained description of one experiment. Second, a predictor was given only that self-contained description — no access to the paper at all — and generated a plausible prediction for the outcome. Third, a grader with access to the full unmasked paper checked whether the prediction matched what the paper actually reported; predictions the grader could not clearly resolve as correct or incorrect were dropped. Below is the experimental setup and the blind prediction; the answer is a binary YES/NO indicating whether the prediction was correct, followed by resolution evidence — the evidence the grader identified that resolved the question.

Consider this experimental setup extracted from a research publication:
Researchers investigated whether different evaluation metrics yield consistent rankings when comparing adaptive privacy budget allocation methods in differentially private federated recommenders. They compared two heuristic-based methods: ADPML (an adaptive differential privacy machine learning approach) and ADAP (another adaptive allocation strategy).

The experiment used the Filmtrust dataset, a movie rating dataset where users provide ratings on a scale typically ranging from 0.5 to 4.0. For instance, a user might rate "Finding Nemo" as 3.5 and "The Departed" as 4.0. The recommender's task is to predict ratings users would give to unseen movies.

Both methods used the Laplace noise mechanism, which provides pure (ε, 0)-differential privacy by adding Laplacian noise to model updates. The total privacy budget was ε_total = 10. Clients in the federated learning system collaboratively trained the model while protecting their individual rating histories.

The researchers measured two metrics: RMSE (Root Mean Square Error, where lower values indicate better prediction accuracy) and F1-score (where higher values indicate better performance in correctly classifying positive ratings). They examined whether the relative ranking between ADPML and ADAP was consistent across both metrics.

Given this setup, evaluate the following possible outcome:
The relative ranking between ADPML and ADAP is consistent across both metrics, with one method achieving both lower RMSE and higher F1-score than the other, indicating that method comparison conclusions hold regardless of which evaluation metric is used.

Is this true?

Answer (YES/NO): YES